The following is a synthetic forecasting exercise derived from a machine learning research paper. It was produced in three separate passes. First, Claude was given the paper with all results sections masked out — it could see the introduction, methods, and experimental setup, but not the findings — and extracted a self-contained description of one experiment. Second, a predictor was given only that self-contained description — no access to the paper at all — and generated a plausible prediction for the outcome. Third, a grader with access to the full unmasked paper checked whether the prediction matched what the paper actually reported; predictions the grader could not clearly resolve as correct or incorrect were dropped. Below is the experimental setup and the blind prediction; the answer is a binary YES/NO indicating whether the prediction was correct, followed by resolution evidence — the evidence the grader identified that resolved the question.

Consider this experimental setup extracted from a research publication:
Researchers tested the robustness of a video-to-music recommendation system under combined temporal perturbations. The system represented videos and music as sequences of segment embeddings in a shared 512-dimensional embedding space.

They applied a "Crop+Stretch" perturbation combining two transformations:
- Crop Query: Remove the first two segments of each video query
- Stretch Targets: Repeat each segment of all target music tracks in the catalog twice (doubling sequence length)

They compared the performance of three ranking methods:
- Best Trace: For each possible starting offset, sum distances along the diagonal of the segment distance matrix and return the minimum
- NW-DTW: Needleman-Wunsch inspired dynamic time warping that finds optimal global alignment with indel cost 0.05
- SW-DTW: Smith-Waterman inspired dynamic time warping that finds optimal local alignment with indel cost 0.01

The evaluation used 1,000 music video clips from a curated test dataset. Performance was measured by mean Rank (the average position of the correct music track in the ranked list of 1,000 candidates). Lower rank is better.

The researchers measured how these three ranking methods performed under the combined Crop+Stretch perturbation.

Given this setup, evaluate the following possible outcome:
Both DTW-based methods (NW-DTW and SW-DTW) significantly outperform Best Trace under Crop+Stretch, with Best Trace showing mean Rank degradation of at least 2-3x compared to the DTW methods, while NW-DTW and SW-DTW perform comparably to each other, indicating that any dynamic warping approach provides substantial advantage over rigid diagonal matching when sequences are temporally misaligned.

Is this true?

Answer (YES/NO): NO